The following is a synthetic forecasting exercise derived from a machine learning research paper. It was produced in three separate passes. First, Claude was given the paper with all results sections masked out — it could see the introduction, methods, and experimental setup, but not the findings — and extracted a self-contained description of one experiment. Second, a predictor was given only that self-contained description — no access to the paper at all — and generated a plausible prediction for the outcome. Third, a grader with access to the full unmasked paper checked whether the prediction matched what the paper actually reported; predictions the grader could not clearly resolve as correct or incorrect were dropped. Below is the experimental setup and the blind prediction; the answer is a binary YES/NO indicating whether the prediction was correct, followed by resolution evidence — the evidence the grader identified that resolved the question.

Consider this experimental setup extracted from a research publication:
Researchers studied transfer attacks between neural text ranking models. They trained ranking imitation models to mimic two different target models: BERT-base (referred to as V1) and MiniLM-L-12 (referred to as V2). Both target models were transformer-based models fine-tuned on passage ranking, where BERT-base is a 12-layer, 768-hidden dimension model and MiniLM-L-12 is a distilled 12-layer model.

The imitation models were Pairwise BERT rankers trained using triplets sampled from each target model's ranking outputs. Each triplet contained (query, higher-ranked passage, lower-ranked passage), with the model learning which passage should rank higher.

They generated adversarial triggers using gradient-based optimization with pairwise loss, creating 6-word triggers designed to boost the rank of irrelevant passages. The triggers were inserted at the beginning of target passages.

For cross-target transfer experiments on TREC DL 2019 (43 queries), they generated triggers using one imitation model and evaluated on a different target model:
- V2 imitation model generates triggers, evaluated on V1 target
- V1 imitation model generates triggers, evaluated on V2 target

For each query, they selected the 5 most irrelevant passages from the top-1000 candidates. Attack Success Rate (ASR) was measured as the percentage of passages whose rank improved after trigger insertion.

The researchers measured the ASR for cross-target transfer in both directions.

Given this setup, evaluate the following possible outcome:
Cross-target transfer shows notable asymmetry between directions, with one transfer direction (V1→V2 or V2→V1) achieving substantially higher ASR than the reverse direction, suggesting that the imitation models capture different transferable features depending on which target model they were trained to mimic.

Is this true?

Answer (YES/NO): YES